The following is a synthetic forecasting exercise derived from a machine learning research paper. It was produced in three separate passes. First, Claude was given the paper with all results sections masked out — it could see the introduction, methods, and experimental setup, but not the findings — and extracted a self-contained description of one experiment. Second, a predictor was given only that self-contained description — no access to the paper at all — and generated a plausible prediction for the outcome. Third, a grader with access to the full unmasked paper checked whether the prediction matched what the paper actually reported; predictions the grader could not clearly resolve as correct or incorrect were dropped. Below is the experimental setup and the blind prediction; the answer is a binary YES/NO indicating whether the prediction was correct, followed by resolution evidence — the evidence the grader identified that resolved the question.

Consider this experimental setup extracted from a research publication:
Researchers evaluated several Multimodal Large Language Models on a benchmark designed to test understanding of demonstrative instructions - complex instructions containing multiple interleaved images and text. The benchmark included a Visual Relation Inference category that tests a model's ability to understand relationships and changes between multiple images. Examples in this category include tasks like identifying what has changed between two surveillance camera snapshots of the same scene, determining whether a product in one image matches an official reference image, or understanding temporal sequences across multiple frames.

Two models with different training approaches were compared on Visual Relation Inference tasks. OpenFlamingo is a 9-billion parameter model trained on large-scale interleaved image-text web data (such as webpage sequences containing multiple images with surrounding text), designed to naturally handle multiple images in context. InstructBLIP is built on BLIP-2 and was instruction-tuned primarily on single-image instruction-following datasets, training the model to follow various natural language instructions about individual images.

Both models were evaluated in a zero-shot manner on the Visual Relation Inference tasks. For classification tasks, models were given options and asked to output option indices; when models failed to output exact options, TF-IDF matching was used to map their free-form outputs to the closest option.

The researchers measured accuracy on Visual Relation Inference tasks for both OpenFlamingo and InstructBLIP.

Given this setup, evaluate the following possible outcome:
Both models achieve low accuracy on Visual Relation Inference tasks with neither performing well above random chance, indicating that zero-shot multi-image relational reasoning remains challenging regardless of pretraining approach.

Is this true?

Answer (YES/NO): YES